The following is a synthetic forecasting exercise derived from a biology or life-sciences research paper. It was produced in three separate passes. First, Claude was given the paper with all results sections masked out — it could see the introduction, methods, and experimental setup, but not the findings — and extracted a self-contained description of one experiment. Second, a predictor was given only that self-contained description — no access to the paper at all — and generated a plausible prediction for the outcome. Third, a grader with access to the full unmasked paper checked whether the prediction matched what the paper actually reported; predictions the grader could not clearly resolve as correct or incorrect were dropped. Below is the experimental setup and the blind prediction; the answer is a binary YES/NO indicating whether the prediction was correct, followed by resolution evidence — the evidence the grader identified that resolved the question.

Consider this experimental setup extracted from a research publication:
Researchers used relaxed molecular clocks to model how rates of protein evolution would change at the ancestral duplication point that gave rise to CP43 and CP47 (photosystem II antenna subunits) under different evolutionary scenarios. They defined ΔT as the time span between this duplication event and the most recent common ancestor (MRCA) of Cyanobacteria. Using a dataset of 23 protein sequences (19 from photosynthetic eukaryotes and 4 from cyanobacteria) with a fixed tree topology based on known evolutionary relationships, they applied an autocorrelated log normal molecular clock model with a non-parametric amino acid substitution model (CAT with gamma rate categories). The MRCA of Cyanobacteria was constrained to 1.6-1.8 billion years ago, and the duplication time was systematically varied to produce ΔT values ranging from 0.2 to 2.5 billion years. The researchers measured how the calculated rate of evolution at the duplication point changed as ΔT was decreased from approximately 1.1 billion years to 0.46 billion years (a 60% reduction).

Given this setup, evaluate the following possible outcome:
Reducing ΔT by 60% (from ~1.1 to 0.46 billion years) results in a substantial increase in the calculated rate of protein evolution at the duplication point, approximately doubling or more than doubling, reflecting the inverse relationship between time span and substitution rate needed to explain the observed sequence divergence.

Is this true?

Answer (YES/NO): NO